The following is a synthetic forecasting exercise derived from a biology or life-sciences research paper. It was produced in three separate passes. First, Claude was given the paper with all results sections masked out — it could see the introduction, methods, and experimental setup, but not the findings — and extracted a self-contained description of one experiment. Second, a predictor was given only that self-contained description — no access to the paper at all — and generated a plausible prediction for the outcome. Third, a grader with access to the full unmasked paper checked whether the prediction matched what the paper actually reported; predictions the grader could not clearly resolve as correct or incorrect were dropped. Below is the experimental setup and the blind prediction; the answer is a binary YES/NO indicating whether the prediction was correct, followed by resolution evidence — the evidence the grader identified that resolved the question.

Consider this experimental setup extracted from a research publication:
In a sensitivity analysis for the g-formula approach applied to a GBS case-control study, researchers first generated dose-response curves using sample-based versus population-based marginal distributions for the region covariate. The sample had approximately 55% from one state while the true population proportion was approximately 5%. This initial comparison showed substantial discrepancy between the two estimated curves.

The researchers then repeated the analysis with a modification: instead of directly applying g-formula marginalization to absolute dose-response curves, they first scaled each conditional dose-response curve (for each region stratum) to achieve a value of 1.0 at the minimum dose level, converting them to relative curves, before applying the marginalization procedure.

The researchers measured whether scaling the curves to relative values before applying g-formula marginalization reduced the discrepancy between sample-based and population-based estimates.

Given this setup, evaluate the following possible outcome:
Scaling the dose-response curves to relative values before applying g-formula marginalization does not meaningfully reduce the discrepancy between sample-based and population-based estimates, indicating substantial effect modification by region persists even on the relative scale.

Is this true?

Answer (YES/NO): NO